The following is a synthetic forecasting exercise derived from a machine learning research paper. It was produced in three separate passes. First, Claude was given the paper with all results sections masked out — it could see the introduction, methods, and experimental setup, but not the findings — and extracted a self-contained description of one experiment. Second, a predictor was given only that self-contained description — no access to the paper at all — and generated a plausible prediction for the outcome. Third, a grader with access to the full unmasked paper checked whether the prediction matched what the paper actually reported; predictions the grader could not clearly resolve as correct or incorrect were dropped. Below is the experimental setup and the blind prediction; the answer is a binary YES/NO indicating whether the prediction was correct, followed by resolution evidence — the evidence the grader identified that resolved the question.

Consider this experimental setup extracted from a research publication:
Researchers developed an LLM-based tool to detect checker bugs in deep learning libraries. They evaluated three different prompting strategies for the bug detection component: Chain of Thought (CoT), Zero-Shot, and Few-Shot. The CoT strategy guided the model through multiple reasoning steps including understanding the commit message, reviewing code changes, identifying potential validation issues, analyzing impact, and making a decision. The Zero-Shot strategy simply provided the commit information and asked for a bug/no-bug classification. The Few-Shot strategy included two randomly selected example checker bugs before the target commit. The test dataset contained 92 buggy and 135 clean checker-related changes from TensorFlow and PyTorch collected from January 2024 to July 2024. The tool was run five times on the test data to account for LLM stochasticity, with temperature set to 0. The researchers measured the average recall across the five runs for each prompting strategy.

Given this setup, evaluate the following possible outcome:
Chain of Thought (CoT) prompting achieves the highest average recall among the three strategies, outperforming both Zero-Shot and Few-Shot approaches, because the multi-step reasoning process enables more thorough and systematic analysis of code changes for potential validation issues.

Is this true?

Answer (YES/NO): YES